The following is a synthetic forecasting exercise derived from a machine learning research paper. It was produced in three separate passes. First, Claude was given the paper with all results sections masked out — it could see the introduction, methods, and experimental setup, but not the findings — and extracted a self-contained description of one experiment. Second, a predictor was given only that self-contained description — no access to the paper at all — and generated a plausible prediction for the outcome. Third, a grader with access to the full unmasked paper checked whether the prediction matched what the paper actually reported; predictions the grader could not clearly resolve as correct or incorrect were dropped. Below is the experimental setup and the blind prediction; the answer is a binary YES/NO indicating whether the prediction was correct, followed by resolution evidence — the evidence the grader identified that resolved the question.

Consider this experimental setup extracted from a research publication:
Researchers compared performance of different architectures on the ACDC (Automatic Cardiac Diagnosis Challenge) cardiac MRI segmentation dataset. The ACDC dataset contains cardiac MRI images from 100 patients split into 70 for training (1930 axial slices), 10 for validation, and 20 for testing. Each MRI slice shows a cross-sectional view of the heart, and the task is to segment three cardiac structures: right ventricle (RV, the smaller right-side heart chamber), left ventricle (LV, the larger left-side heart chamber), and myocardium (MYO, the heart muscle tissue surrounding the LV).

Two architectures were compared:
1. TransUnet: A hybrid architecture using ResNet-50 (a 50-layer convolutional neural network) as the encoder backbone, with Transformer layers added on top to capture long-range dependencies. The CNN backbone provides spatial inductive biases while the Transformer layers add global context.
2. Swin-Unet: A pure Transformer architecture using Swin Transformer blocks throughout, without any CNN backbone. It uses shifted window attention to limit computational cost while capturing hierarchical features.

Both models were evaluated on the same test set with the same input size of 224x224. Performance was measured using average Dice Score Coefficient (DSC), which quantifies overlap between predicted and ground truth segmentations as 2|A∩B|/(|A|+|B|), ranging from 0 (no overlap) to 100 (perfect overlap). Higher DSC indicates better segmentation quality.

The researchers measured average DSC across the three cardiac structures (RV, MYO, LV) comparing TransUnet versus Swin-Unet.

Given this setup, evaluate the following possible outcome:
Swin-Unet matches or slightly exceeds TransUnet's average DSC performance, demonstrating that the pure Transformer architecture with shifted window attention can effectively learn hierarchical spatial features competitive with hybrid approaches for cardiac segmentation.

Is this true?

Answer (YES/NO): NO